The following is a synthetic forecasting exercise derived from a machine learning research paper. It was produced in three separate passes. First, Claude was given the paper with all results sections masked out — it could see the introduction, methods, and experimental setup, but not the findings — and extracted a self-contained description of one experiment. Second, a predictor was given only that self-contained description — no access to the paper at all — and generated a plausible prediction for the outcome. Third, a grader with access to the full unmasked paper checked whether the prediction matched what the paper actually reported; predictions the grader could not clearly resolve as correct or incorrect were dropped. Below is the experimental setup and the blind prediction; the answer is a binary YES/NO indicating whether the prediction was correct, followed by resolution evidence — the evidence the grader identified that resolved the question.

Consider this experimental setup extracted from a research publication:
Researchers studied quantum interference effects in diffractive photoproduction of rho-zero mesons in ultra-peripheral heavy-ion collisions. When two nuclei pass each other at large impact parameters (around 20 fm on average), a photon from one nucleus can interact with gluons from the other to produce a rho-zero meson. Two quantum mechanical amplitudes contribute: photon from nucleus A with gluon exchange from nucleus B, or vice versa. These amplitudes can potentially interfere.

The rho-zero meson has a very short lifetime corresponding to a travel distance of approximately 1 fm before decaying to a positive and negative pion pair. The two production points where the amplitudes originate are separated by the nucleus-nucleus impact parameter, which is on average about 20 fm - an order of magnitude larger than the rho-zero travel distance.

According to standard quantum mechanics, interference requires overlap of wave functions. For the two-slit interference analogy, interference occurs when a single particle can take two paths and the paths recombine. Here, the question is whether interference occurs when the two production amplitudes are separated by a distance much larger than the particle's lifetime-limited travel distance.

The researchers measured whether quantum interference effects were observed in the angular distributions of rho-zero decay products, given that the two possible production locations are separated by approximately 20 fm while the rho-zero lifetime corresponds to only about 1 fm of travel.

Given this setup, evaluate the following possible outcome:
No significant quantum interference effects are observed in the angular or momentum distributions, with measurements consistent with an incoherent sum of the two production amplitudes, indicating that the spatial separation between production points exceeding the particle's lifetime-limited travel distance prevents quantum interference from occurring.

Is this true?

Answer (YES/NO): NO